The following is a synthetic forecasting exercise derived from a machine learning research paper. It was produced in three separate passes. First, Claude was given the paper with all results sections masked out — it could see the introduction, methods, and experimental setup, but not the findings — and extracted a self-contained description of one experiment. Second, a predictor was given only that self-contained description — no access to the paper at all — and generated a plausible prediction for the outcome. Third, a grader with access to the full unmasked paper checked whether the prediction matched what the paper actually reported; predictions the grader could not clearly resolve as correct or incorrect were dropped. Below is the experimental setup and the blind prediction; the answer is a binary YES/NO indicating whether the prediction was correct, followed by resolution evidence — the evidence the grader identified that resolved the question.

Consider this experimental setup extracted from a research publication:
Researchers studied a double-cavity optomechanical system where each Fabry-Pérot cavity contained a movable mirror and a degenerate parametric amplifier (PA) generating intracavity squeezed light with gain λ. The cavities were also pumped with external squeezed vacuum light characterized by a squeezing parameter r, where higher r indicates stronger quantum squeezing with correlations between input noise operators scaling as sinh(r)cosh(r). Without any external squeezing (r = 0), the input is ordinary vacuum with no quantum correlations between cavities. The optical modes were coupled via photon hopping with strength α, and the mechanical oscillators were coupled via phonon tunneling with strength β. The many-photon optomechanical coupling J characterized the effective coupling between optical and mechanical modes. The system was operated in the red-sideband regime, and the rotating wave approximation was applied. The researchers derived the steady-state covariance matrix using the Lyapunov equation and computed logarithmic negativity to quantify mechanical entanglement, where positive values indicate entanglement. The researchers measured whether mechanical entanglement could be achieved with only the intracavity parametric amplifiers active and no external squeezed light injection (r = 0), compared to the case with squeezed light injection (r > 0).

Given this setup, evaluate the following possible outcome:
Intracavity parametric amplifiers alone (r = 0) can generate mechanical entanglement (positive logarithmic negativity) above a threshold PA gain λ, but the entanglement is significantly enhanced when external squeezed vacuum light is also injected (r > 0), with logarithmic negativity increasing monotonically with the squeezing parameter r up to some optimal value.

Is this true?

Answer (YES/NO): NO